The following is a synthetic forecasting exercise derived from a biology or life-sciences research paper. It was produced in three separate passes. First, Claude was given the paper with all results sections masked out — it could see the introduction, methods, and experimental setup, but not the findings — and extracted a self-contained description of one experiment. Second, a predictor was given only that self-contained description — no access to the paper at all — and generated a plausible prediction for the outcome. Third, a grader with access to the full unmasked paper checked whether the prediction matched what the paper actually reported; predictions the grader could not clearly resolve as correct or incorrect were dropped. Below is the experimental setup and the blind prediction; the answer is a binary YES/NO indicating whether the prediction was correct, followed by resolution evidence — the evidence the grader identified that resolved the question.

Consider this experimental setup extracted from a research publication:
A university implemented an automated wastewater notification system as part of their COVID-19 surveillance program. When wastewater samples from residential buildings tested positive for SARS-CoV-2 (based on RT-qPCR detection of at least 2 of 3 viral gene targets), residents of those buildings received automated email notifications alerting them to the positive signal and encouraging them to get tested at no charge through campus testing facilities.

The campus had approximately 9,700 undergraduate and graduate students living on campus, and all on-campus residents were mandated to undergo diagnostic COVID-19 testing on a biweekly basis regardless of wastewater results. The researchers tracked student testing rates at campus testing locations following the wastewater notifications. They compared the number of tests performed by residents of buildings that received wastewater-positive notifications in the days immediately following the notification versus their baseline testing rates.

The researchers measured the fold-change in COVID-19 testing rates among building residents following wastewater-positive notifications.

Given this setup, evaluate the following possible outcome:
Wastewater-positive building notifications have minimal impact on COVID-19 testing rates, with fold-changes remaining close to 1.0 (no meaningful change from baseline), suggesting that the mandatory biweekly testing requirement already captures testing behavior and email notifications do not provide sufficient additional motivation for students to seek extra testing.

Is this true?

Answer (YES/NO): NO